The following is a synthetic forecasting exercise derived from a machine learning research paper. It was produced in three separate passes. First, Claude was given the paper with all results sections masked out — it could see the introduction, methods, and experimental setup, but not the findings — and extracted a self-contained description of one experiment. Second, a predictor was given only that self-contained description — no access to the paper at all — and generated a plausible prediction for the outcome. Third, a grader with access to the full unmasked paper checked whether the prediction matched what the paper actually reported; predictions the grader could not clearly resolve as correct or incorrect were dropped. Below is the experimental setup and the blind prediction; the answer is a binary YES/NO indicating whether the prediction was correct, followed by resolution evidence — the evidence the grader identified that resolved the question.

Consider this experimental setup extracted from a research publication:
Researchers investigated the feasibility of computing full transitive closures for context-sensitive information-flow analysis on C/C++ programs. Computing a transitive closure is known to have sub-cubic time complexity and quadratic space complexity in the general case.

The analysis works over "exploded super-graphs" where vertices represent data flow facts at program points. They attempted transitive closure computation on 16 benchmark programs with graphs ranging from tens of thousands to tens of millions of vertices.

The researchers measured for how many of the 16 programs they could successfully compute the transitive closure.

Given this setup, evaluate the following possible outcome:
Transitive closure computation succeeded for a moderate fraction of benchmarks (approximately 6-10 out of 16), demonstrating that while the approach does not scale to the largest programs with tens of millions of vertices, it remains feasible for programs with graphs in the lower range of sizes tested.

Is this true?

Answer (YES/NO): YES